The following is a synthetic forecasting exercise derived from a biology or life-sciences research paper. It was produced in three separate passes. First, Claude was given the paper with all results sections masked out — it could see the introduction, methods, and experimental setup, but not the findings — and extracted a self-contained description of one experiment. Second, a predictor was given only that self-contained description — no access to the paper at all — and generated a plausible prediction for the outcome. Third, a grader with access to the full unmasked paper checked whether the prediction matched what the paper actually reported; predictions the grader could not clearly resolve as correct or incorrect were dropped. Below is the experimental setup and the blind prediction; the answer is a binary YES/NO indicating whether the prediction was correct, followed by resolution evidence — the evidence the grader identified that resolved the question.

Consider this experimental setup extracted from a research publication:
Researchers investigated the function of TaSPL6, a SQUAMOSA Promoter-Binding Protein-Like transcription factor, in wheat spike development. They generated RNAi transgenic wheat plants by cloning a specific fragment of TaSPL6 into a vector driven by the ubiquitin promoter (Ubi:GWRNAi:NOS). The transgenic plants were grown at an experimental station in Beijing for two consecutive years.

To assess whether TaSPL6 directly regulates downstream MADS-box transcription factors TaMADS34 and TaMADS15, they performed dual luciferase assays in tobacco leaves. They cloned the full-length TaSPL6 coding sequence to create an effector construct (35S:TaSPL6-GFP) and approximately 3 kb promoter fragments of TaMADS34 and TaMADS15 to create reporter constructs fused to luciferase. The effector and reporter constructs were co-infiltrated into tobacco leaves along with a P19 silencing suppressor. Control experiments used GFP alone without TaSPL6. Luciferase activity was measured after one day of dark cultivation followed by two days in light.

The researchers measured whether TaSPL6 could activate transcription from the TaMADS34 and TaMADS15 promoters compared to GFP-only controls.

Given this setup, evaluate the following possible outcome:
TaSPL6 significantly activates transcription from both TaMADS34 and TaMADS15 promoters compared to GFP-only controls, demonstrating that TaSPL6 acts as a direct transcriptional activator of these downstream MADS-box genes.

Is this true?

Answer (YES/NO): NO